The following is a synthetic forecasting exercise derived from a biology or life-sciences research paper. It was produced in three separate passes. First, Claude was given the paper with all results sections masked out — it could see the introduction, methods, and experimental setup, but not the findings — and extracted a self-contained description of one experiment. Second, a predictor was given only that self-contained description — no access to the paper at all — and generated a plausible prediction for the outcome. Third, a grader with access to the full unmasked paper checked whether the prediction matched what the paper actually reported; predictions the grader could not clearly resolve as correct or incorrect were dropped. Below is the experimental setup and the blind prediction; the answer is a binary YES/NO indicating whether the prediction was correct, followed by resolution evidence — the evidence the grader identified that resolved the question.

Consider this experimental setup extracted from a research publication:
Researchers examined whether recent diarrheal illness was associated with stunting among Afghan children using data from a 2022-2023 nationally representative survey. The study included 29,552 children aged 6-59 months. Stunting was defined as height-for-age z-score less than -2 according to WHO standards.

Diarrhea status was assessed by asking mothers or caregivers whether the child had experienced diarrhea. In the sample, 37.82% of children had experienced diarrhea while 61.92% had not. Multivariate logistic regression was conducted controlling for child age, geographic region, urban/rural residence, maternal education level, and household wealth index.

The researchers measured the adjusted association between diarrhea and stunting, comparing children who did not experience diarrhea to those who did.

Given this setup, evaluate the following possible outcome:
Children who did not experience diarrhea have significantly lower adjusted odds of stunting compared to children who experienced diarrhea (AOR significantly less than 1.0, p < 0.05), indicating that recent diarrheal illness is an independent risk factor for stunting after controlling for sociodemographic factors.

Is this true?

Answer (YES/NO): YES